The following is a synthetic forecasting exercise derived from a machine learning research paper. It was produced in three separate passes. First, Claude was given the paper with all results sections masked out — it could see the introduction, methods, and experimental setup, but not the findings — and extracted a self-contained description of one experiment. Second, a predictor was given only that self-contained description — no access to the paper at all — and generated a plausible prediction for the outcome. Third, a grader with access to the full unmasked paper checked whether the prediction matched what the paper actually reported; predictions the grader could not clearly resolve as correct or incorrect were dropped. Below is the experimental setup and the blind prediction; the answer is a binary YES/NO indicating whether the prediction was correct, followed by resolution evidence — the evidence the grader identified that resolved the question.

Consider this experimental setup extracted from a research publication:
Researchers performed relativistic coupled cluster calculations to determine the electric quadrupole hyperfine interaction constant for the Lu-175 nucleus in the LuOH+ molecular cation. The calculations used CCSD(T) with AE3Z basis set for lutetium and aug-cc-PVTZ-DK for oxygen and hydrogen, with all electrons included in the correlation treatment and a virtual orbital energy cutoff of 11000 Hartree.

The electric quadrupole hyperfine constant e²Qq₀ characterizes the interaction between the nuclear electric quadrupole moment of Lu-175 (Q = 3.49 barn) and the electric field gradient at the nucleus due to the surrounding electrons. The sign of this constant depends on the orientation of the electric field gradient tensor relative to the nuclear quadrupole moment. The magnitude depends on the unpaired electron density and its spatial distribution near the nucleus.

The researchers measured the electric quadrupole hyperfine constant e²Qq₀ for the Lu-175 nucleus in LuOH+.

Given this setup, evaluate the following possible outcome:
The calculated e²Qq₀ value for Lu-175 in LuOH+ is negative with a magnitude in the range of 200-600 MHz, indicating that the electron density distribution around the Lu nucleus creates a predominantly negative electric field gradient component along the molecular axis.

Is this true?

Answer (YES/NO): NO